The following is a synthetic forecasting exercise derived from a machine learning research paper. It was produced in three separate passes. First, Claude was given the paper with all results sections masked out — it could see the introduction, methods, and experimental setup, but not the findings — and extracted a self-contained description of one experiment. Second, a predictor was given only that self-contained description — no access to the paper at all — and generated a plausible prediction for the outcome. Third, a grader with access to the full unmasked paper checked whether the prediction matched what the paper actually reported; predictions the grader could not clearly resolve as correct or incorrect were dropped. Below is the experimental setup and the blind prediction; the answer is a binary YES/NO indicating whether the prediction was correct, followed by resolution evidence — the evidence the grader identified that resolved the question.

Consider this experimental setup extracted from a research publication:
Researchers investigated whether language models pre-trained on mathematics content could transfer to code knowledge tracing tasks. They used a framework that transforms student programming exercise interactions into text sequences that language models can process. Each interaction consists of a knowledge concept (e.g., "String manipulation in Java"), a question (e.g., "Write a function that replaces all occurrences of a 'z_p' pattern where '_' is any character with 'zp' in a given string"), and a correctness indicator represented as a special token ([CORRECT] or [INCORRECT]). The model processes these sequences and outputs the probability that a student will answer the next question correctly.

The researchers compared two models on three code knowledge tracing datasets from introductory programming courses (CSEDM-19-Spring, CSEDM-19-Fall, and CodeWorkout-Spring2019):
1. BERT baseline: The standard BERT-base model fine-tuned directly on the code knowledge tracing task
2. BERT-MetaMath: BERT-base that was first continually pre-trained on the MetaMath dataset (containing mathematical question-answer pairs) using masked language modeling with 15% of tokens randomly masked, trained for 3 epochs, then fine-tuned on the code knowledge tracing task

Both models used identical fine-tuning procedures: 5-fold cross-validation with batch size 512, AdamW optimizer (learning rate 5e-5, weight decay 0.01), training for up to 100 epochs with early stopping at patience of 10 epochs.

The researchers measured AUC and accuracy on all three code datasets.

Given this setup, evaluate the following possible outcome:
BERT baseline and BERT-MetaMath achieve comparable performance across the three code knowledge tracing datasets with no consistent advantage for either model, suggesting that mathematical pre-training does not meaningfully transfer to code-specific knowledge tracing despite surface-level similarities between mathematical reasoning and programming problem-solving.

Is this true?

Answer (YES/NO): NO